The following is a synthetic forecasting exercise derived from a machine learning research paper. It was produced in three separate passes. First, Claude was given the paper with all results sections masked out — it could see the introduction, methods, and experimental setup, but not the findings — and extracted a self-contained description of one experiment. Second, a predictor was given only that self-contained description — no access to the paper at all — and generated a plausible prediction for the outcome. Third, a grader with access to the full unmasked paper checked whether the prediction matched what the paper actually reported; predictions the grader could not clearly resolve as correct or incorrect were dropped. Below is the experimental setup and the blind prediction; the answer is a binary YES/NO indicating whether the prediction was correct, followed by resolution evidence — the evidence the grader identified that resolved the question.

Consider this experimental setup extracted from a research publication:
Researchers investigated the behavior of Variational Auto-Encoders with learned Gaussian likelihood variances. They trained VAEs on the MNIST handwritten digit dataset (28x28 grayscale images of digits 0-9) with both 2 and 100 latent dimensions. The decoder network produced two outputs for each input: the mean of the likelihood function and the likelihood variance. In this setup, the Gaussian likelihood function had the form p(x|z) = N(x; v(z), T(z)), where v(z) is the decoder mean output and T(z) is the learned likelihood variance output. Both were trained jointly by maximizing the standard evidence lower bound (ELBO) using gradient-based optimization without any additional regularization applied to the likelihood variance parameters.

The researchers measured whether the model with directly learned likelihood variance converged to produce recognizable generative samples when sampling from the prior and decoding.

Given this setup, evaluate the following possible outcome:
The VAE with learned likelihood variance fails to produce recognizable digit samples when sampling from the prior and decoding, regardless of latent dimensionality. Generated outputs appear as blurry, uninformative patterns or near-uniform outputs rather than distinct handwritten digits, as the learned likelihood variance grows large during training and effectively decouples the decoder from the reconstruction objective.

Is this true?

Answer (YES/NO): YES